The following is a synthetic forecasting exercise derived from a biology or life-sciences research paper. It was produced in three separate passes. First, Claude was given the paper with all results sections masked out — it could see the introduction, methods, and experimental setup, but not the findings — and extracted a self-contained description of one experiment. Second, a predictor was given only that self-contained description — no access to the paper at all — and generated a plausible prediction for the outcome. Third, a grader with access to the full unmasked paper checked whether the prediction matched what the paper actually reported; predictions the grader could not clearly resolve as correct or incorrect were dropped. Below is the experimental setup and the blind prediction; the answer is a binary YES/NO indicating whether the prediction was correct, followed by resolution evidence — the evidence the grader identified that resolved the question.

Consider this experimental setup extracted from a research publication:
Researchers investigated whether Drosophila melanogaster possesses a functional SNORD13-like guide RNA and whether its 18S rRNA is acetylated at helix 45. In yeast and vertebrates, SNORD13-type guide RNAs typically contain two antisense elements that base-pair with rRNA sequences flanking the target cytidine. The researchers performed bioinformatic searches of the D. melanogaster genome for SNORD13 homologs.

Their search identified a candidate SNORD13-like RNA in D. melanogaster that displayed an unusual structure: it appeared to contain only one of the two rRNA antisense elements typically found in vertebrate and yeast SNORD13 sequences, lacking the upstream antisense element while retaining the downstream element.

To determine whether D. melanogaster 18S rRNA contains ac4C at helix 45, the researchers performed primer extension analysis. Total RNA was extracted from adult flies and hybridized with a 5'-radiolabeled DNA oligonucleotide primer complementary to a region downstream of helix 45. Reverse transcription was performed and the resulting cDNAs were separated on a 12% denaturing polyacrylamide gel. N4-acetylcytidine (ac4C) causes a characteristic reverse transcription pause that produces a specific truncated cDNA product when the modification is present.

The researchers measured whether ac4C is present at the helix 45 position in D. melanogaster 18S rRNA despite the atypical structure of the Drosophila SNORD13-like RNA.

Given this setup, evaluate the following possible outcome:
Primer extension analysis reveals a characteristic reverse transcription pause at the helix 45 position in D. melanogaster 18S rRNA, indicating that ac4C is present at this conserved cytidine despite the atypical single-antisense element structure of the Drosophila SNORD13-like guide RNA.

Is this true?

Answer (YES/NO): YES